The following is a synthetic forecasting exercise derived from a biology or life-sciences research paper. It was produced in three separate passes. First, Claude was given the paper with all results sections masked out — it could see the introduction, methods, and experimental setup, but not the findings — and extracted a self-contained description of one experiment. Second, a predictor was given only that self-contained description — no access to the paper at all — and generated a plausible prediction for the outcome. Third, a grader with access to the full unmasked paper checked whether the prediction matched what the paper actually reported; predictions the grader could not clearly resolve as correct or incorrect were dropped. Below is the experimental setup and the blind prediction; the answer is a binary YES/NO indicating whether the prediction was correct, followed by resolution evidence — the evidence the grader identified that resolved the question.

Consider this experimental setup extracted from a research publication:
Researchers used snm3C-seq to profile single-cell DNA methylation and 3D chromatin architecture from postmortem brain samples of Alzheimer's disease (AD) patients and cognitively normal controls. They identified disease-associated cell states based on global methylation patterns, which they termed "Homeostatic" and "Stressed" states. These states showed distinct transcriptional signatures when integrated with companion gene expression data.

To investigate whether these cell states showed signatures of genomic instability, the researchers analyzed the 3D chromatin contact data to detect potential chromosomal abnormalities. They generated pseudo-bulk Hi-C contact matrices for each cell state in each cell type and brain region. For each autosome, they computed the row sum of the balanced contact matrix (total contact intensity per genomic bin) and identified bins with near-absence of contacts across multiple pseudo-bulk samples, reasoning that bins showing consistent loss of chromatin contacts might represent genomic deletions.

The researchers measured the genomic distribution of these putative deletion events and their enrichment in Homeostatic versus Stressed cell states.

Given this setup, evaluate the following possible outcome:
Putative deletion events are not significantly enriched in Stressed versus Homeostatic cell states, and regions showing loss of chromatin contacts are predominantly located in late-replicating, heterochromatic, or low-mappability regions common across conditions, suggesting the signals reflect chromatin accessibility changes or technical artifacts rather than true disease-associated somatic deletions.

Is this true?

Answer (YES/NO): NO